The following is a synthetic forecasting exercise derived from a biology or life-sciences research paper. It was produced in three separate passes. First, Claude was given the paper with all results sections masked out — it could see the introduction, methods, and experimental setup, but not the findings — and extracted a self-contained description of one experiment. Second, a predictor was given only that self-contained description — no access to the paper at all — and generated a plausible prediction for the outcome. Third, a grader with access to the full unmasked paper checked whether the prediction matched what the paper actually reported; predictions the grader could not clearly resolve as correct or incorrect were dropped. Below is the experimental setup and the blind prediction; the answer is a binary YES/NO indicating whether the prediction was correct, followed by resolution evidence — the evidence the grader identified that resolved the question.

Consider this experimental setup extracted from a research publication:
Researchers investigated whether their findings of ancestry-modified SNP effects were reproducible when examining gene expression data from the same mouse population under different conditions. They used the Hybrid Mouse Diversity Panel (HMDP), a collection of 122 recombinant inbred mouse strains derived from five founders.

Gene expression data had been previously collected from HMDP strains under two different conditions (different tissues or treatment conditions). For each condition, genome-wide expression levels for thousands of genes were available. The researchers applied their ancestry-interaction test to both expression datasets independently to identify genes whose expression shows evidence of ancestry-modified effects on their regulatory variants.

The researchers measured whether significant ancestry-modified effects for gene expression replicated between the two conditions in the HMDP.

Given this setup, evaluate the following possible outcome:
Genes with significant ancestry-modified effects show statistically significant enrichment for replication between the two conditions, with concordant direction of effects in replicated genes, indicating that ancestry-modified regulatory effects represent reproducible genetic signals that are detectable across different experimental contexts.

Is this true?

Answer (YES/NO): NO